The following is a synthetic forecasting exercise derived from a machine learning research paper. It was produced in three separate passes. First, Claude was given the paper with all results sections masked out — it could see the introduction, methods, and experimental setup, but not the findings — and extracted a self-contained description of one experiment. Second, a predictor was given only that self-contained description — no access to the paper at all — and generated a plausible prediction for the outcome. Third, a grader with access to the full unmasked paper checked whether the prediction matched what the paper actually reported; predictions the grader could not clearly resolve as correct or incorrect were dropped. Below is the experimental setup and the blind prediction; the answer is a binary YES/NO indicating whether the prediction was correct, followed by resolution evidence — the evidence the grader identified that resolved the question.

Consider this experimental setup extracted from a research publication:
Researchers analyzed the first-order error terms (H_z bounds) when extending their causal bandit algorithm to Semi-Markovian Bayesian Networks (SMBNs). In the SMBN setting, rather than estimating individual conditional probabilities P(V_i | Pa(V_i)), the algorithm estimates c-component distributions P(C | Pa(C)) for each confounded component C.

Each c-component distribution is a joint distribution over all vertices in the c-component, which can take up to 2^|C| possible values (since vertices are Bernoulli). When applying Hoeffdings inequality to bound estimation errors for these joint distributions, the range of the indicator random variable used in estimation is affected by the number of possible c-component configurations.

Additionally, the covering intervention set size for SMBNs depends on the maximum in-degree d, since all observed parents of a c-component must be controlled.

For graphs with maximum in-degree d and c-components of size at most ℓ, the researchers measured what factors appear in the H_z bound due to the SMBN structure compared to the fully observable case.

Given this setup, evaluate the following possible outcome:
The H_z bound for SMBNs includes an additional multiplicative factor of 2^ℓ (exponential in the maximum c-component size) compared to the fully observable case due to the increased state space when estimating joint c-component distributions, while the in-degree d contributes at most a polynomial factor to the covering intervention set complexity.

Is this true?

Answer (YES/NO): NO